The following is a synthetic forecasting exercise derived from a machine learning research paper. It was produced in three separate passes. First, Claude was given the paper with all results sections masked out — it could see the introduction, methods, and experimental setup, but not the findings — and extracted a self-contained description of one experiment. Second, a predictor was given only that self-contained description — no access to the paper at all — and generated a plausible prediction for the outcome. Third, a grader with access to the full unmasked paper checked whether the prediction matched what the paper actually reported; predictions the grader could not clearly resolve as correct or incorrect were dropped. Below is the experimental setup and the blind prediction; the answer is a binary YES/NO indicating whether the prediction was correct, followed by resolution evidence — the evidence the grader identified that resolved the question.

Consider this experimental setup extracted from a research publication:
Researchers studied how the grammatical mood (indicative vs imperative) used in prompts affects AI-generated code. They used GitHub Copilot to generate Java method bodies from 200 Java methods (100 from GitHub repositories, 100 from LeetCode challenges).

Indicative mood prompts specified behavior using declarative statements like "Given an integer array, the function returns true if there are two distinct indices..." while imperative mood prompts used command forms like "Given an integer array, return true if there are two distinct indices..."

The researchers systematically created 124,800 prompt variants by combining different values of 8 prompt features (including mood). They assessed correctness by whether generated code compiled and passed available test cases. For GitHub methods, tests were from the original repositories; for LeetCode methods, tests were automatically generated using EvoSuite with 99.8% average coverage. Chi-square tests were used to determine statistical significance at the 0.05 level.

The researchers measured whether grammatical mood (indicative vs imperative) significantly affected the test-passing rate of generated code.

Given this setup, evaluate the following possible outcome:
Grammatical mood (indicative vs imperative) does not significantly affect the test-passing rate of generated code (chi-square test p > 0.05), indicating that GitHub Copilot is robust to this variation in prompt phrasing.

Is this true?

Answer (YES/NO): YES